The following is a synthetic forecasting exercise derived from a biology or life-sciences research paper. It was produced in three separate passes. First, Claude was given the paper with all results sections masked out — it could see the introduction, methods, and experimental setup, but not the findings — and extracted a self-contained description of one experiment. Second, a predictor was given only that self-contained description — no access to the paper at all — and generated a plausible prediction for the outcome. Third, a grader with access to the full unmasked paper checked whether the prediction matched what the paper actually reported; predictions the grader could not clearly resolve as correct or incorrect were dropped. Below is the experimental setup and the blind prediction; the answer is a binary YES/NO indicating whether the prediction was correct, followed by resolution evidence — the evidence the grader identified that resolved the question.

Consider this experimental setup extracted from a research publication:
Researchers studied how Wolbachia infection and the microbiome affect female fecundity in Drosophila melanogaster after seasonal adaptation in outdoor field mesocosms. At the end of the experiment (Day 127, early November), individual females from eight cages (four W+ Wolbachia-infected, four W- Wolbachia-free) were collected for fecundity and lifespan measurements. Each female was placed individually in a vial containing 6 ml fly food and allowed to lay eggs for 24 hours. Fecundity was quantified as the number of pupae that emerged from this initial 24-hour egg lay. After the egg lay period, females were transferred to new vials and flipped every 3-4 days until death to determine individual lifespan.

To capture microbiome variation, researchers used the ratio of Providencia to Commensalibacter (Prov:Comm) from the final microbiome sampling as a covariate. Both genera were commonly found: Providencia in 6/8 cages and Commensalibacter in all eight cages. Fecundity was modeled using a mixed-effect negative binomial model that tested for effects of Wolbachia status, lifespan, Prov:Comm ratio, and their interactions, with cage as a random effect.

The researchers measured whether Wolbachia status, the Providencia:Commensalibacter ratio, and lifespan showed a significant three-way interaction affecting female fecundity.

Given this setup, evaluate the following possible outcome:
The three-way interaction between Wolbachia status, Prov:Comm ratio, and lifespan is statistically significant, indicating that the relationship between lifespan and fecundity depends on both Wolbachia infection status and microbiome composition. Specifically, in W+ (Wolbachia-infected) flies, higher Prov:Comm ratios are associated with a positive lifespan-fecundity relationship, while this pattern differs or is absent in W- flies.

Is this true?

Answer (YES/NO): NO